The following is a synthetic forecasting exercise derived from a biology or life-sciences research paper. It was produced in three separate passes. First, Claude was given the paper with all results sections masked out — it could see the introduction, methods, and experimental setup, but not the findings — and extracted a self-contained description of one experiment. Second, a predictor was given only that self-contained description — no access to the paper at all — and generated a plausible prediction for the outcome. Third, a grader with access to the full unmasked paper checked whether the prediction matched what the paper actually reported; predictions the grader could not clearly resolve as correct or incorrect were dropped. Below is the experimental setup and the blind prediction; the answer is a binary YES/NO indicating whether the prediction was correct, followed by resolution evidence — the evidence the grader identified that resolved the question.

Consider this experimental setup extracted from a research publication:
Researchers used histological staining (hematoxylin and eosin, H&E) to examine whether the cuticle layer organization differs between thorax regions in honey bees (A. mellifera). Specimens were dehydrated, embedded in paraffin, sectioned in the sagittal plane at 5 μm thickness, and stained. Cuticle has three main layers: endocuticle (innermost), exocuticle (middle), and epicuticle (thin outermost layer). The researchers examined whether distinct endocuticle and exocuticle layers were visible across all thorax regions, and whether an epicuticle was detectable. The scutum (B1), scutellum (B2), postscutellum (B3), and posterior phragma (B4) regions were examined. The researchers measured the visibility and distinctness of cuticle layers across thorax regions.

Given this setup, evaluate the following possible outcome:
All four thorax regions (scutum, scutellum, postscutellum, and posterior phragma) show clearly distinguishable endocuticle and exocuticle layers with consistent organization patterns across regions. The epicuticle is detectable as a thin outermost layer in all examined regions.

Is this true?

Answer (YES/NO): NO